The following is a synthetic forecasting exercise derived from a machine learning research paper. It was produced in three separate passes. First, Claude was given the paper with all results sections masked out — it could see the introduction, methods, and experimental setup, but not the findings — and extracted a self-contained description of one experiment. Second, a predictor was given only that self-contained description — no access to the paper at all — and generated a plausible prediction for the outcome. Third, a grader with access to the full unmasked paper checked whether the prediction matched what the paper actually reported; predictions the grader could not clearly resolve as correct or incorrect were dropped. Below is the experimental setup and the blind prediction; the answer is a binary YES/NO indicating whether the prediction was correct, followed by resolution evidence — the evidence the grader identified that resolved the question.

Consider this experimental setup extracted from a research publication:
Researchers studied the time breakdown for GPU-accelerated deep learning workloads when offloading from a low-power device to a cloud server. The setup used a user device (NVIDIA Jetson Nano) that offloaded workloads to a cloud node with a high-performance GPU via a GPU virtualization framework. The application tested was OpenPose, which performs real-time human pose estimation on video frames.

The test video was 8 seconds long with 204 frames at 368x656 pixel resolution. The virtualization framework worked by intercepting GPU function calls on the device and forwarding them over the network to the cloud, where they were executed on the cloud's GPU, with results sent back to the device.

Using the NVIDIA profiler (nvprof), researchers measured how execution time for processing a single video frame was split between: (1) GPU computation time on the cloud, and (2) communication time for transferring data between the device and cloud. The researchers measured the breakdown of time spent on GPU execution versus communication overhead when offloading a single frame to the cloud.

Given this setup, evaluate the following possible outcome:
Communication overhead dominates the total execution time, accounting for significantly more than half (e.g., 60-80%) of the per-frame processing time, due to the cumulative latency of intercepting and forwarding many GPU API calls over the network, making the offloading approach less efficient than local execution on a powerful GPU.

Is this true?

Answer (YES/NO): NO